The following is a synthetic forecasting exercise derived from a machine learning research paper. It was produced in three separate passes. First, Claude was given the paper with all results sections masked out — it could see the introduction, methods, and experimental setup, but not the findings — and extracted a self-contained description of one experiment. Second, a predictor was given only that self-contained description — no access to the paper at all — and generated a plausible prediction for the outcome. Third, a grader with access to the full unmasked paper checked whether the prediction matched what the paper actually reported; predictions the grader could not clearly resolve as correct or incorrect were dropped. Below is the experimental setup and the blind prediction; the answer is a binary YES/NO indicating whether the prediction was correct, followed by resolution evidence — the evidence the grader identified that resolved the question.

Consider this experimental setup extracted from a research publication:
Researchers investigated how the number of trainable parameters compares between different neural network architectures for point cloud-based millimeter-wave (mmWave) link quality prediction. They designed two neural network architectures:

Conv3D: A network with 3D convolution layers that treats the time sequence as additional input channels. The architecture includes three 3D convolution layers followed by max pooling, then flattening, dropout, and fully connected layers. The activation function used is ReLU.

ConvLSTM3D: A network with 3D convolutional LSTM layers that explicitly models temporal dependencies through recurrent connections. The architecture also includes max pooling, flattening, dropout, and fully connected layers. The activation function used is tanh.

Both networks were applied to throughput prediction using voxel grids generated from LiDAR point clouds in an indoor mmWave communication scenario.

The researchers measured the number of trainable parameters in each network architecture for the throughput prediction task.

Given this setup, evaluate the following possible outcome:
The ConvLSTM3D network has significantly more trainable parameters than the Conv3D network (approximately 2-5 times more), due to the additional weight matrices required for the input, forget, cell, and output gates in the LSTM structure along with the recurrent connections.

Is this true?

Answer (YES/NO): NO